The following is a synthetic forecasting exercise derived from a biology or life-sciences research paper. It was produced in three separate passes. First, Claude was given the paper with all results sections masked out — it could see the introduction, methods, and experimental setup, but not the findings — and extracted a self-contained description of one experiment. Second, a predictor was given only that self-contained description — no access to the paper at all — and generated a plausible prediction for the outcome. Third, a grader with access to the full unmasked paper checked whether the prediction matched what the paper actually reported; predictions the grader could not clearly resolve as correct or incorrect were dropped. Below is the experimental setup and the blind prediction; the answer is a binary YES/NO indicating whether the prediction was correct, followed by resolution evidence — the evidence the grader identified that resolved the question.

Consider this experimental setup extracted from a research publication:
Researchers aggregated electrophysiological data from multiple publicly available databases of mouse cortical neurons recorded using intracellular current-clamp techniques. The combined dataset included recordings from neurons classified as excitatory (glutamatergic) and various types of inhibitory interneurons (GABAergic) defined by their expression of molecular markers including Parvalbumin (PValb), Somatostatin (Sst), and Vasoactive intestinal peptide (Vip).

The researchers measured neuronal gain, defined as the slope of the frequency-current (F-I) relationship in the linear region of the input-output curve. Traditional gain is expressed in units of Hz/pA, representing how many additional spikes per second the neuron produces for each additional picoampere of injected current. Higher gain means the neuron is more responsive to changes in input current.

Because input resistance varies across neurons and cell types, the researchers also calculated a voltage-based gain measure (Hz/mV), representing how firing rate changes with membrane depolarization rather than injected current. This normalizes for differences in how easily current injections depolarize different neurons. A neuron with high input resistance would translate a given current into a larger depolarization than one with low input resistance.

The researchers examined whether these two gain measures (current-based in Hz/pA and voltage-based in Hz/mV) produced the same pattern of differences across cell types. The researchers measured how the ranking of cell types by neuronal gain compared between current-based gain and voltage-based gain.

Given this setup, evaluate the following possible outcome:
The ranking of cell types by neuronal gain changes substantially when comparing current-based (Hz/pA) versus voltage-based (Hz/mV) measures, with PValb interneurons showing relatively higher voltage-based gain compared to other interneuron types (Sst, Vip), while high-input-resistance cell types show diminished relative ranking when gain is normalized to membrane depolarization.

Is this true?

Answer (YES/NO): NO